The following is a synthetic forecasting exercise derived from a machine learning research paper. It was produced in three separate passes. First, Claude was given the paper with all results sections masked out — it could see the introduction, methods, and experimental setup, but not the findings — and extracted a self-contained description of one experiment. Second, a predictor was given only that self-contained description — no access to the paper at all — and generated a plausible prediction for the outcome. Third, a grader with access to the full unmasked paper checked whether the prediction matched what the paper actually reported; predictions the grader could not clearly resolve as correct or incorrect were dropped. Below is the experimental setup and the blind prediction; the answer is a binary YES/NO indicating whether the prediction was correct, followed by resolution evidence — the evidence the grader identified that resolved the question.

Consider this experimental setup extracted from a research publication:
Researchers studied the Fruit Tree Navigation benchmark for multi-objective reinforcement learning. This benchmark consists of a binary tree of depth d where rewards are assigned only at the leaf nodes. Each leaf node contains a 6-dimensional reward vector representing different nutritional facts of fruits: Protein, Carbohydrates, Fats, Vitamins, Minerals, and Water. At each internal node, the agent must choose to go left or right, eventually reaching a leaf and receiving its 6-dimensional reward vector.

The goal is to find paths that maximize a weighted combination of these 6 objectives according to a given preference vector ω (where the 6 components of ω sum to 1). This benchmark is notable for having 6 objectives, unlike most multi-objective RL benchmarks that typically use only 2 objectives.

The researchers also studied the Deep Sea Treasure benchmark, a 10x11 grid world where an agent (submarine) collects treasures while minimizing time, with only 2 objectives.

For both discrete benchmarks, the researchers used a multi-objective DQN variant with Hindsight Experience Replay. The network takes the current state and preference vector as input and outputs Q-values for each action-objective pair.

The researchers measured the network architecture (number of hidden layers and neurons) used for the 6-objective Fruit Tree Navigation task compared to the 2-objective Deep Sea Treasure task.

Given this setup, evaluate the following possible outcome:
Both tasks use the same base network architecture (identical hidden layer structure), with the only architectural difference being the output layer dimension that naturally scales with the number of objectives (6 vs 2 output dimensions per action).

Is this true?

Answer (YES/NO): NO